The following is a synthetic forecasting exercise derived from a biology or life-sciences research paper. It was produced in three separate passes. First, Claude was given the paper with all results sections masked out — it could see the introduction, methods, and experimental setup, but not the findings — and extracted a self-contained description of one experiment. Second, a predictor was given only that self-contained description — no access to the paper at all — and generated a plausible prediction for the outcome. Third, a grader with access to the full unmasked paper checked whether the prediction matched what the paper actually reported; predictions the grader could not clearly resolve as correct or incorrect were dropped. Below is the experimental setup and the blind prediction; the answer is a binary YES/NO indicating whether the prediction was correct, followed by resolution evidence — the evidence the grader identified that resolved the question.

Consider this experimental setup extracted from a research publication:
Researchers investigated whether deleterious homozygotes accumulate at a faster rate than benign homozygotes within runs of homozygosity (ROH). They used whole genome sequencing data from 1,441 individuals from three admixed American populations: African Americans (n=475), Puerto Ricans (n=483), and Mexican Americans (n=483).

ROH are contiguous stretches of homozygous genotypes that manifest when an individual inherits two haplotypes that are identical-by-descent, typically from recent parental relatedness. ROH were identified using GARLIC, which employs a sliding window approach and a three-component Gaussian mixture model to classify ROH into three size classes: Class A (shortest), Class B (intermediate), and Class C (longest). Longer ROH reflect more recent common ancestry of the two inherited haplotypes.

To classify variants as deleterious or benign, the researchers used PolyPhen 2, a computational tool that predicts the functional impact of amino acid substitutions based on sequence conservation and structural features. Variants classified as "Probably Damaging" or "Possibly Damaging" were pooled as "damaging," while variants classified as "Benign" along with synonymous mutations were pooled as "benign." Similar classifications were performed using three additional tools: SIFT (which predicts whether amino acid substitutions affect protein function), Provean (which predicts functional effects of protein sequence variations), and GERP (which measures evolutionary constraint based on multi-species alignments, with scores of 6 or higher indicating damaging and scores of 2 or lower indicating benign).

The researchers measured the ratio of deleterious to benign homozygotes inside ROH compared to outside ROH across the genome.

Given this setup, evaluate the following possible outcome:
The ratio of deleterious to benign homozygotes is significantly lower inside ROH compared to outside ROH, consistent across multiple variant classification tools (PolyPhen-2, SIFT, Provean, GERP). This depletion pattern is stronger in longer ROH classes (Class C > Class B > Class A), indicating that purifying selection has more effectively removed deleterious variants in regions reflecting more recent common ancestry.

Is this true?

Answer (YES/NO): NO